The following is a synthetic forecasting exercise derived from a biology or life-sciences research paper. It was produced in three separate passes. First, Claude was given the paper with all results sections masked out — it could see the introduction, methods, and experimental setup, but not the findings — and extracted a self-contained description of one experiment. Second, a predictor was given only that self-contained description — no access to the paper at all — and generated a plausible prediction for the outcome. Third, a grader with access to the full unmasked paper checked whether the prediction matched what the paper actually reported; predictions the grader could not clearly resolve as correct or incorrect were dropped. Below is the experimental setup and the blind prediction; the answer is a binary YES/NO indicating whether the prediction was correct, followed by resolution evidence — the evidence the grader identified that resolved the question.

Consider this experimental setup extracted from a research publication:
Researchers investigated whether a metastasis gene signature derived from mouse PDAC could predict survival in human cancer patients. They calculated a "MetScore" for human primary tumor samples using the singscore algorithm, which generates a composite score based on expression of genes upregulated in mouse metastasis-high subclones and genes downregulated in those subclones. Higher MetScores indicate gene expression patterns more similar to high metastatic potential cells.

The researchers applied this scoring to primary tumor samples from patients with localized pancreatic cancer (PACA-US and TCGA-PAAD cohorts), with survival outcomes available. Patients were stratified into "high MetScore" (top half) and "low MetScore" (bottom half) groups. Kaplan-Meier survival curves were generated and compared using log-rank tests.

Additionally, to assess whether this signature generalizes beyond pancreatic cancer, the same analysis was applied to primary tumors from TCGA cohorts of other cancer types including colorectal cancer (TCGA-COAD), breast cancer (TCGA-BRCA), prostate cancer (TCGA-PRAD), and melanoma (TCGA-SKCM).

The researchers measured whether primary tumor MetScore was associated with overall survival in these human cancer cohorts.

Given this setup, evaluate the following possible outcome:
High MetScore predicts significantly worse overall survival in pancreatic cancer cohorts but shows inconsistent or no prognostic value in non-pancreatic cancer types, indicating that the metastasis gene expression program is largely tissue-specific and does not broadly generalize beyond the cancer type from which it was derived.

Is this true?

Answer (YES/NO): NO